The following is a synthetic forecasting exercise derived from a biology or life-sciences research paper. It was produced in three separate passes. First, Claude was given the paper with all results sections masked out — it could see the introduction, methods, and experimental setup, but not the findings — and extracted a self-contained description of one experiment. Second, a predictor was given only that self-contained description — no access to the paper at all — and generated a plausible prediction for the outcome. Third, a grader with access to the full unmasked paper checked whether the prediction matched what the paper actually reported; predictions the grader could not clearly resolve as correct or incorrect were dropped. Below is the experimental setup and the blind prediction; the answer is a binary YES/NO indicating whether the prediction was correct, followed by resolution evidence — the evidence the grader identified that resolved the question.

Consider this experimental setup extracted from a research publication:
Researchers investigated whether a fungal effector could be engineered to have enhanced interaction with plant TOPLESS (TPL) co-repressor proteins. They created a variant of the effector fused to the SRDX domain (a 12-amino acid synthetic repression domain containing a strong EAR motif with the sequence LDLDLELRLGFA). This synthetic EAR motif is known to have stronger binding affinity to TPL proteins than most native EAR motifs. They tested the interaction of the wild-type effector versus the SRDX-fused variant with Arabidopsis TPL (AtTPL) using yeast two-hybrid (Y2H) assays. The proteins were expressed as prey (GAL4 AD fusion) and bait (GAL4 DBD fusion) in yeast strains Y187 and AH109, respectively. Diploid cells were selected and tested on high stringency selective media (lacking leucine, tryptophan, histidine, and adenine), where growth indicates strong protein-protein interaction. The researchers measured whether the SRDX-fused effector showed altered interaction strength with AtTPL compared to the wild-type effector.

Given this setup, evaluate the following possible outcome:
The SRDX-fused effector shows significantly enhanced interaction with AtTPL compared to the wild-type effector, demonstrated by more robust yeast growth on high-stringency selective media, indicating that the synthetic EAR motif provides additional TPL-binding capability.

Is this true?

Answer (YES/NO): YES